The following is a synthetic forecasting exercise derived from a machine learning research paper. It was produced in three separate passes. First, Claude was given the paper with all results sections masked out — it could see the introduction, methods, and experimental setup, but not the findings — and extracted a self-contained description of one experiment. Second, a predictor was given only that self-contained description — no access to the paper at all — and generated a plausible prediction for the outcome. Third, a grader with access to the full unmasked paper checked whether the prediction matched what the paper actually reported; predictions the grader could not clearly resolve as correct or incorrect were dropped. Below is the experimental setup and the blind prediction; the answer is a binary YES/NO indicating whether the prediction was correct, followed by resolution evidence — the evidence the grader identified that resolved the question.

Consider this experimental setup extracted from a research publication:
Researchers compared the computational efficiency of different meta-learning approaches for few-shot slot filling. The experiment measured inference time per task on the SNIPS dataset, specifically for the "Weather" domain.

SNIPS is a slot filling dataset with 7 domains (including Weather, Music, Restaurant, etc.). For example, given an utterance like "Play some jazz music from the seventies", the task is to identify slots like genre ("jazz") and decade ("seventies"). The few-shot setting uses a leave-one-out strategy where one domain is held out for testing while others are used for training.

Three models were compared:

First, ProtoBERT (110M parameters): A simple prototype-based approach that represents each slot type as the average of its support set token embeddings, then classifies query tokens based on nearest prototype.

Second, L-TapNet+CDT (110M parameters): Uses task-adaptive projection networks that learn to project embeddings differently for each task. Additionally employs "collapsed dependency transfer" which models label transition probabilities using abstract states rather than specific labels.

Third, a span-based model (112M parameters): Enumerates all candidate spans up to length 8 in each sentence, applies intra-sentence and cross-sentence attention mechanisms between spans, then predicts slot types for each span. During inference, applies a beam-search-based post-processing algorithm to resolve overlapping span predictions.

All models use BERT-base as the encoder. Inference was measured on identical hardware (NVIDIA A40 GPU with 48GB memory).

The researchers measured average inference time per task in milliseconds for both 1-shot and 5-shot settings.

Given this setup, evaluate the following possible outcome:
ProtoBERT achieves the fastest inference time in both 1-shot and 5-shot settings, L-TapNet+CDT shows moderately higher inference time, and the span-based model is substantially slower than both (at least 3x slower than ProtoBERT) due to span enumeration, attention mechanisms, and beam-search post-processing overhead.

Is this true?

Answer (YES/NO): NO